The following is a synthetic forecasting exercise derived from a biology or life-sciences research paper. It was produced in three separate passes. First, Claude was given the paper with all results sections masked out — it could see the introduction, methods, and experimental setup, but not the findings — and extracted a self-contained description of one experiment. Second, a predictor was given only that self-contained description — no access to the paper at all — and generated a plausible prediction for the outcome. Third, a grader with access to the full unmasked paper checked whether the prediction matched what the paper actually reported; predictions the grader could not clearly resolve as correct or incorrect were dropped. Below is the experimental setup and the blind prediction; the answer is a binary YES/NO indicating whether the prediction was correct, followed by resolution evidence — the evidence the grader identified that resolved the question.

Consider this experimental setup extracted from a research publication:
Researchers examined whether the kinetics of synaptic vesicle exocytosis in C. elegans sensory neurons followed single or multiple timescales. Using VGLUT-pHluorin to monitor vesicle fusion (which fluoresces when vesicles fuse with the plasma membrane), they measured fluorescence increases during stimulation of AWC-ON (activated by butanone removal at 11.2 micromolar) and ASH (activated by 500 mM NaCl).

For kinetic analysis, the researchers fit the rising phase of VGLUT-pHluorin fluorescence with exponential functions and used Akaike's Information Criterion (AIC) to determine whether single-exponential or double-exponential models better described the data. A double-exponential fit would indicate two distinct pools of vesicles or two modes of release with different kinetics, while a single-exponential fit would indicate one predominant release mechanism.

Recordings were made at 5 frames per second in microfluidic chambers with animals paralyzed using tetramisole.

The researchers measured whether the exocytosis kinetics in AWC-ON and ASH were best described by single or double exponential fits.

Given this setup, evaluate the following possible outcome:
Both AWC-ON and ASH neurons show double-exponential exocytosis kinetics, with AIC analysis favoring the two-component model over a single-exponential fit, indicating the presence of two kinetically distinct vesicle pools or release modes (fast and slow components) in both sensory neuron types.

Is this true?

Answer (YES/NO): NO